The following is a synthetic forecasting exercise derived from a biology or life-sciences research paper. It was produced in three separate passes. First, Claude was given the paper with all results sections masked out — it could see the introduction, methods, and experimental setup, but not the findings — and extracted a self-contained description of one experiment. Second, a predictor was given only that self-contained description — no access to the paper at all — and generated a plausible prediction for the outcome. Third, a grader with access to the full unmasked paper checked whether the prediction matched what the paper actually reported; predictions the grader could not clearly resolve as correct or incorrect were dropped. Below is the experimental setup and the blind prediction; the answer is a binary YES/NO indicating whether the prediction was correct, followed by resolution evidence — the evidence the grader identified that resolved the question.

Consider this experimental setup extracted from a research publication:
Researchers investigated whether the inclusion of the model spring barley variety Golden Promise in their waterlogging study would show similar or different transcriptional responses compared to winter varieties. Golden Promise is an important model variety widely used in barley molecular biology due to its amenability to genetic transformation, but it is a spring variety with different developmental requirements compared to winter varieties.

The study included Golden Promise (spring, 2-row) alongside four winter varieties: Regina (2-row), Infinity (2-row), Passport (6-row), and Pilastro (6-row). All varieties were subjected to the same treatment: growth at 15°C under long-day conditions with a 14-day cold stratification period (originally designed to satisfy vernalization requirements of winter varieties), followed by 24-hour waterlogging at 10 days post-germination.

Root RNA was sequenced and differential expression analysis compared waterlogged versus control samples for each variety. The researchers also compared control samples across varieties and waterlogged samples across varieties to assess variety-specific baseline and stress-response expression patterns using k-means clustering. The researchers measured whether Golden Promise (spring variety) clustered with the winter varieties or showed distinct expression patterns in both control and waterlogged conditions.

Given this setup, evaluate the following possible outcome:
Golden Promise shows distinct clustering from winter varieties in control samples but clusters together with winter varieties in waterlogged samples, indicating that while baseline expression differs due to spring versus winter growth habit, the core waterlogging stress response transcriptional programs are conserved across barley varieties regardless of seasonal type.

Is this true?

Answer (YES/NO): NO